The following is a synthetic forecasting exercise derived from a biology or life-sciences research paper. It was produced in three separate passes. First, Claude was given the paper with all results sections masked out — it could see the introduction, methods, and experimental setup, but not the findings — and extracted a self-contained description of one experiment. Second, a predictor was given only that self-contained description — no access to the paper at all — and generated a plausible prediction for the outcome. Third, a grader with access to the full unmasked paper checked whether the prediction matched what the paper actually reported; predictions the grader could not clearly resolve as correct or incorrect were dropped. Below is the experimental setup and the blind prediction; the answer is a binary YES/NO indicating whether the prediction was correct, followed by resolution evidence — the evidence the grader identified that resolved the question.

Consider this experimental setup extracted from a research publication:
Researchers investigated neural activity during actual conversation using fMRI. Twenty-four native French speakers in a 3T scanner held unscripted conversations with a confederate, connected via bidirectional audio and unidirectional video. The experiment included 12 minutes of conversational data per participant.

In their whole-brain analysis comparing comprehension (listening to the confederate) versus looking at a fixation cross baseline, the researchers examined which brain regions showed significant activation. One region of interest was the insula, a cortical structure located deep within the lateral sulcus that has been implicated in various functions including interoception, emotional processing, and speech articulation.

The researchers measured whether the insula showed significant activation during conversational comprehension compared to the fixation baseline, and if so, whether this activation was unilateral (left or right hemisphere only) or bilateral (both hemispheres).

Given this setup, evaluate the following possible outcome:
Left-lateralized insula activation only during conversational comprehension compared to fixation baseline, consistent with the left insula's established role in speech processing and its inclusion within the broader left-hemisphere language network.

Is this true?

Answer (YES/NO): NO